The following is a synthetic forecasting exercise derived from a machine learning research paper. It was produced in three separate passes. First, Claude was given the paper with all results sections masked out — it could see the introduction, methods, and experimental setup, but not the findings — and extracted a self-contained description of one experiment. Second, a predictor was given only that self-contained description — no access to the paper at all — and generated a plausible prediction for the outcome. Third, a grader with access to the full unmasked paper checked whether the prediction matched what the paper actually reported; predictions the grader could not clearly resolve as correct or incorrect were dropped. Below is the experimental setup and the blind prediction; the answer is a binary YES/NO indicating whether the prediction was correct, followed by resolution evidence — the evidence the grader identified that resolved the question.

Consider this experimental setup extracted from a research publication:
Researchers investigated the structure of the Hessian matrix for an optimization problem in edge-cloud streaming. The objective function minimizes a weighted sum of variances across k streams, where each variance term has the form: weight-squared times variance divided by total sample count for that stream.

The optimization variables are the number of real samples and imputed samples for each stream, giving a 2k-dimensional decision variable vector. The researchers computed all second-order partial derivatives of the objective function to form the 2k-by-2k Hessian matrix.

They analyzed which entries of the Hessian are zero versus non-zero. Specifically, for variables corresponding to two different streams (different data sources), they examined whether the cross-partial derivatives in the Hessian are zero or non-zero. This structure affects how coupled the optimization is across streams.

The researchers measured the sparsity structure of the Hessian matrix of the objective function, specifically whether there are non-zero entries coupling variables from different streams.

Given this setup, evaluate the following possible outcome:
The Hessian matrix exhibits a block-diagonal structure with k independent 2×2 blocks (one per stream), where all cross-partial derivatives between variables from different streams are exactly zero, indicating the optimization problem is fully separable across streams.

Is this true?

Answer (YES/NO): YES